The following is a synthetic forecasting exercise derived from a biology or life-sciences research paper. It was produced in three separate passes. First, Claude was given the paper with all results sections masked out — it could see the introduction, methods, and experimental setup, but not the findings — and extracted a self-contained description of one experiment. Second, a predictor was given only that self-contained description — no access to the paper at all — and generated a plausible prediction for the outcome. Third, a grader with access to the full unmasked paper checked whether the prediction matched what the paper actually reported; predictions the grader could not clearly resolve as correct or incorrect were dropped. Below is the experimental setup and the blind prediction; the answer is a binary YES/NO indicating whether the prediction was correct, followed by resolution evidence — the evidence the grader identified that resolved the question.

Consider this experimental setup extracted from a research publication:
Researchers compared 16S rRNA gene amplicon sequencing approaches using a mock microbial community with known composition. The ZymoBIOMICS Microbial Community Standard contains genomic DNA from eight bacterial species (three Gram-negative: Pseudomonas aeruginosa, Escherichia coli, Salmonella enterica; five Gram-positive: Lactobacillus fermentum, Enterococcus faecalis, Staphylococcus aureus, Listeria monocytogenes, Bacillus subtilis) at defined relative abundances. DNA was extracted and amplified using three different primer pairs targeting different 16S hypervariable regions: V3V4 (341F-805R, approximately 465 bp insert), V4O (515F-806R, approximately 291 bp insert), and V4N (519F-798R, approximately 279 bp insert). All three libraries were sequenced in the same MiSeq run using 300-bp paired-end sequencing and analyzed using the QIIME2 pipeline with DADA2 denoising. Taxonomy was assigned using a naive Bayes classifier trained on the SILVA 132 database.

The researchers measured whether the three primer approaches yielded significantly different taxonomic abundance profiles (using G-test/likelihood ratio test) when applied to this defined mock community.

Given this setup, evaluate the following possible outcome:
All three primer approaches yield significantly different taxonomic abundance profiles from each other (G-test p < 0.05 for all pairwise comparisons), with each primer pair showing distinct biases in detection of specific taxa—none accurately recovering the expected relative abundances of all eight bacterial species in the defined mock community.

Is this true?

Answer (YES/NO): NO